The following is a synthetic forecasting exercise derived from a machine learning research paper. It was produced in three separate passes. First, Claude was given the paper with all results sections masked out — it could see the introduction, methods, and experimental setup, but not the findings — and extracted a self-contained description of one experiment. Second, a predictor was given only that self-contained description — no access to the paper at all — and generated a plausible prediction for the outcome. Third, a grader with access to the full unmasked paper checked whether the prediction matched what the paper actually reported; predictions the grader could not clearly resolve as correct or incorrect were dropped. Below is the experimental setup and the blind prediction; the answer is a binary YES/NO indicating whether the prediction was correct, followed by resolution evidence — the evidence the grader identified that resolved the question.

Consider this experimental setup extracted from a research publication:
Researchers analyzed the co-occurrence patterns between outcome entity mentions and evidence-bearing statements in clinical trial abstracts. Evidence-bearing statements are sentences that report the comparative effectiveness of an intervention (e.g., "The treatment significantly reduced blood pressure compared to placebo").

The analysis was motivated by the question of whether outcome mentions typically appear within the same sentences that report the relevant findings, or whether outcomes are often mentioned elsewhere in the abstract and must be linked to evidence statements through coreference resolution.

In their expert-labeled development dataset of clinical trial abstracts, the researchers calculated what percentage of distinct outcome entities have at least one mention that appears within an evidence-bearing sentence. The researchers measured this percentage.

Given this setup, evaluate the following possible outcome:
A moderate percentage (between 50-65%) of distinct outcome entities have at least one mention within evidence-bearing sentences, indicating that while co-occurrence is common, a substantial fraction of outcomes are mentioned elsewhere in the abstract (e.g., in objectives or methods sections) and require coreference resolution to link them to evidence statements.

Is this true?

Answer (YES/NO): NO